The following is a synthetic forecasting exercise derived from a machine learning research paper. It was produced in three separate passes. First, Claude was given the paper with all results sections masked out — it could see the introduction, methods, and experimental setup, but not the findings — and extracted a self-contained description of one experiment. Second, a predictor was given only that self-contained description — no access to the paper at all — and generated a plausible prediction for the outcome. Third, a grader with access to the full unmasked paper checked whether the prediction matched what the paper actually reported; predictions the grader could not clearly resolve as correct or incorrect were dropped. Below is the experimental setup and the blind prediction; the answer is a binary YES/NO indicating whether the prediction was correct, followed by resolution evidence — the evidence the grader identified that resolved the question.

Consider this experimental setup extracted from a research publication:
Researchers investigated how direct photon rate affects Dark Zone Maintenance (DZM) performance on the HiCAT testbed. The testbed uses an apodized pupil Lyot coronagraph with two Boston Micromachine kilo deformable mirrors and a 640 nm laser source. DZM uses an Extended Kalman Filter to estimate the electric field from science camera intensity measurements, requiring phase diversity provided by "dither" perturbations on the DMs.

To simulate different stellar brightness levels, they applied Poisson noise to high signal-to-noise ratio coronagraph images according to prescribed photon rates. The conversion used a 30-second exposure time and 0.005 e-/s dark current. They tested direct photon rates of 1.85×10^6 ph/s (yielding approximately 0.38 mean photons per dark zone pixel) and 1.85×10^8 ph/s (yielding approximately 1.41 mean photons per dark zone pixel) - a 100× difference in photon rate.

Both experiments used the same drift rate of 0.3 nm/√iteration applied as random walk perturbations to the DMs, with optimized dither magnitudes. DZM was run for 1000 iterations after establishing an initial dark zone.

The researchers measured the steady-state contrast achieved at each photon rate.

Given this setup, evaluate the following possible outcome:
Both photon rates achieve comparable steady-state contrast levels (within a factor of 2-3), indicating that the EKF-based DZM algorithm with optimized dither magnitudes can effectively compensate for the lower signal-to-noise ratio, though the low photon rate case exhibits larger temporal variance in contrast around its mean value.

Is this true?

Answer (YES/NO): NO